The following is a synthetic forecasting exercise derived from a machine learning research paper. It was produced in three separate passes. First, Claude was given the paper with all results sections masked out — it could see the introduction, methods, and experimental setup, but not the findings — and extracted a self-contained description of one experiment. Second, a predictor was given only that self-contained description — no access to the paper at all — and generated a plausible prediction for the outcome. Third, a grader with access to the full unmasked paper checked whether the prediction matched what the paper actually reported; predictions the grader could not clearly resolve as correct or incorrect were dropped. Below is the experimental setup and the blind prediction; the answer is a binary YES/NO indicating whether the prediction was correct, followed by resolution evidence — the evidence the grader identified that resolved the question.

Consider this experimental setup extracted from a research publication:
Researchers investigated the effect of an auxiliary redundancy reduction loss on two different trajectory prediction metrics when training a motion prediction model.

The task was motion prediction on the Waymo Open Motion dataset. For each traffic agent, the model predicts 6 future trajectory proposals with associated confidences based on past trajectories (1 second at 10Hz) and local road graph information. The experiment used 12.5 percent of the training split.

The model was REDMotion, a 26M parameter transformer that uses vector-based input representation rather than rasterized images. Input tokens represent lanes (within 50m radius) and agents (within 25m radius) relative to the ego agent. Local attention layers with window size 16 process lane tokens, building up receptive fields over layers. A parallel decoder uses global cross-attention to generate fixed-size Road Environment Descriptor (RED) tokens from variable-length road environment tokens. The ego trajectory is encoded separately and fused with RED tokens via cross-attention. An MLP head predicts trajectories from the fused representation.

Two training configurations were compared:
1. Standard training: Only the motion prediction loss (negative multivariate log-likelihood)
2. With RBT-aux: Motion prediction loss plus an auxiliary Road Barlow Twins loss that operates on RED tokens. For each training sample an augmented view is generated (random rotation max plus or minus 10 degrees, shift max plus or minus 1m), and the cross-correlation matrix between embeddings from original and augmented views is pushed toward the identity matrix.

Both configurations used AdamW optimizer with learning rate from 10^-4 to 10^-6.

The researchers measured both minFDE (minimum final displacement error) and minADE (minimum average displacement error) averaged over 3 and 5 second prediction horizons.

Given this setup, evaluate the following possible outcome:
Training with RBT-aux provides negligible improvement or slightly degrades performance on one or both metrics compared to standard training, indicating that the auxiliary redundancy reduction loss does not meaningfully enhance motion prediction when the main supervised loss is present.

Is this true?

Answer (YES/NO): NO